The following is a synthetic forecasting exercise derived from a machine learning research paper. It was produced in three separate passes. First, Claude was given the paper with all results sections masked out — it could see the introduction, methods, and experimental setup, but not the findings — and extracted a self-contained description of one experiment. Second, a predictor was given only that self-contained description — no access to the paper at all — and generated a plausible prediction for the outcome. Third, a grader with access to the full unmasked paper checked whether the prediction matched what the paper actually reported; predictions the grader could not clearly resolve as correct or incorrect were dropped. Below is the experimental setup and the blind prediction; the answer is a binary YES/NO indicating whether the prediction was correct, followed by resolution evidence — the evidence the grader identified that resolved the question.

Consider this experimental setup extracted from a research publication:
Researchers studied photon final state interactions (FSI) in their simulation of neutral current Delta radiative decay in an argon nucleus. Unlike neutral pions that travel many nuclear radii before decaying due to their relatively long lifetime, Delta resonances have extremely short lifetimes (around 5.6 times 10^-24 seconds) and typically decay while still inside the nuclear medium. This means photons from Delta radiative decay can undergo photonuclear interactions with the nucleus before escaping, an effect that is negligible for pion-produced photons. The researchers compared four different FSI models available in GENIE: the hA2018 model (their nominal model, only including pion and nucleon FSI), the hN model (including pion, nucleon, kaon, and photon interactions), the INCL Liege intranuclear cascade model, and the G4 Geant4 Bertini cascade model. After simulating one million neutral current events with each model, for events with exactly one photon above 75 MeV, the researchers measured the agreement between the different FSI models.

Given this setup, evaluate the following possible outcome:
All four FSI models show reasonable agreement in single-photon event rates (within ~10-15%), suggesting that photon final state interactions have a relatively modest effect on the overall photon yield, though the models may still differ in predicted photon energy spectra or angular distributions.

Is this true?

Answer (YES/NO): NO